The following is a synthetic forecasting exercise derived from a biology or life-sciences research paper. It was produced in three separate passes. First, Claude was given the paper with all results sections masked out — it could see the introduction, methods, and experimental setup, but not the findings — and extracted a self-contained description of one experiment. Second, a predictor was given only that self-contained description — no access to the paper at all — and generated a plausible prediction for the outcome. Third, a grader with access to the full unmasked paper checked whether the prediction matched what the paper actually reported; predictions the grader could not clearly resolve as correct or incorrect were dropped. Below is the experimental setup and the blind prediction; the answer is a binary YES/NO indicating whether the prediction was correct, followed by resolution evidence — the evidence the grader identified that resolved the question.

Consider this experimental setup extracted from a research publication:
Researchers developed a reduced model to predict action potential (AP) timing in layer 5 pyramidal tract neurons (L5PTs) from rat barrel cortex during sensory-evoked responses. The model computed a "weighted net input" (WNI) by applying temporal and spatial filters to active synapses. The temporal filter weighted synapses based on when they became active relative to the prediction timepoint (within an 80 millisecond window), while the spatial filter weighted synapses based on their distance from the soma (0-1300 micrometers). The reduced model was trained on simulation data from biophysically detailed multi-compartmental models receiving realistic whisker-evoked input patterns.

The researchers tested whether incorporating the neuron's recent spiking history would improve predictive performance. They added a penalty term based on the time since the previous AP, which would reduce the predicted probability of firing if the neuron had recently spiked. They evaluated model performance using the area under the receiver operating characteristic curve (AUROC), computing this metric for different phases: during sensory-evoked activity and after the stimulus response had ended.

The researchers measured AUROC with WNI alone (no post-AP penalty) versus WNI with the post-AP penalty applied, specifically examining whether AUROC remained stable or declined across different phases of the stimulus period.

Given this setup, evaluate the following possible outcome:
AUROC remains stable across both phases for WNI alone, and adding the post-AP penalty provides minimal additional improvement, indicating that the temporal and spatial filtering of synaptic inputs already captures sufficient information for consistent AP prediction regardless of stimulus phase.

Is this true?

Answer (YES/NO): NO